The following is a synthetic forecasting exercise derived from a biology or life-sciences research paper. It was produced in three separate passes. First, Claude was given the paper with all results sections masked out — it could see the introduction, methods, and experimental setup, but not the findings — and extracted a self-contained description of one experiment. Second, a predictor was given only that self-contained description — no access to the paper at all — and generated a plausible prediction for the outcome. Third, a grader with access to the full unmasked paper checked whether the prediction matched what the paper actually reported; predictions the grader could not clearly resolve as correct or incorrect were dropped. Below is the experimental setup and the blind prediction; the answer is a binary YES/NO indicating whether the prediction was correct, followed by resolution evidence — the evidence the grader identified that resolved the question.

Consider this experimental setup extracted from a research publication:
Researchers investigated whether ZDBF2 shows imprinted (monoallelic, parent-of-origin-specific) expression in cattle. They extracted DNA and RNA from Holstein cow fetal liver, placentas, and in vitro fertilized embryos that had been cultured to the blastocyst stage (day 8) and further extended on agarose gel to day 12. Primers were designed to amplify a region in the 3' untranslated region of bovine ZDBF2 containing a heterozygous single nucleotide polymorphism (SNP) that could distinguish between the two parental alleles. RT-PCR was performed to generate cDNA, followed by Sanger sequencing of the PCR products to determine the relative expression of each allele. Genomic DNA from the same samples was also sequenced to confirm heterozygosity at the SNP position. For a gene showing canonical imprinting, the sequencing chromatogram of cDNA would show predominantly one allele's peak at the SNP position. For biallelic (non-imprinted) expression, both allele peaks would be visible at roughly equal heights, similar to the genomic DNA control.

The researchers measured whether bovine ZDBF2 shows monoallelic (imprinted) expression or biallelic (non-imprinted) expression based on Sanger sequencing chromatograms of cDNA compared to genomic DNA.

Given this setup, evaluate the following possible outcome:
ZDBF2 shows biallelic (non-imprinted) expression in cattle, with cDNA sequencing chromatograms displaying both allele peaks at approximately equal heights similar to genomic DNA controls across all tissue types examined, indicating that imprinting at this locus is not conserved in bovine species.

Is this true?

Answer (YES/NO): YES